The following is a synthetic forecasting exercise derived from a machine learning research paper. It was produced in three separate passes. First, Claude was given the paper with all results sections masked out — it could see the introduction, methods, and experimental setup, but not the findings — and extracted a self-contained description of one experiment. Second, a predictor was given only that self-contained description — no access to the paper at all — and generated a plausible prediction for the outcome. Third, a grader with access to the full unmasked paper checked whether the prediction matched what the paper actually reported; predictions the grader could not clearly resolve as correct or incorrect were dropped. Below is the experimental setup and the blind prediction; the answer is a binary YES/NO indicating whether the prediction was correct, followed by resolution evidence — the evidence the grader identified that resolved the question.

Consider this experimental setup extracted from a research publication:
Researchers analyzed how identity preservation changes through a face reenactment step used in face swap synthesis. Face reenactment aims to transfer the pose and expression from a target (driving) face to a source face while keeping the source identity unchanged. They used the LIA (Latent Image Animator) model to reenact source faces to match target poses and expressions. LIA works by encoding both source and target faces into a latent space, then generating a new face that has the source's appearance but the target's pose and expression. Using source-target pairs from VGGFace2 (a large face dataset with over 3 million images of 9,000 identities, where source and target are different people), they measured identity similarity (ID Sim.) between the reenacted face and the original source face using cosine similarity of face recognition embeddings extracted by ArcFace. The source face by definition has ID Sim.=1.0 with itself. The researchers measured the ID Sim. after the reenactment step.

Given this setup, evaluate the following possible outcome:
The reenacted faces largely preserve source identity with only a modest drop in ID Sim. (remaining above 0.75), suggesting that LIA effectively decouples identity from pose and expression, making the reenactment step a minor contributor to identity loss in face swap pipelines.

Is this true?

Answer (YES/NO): NO